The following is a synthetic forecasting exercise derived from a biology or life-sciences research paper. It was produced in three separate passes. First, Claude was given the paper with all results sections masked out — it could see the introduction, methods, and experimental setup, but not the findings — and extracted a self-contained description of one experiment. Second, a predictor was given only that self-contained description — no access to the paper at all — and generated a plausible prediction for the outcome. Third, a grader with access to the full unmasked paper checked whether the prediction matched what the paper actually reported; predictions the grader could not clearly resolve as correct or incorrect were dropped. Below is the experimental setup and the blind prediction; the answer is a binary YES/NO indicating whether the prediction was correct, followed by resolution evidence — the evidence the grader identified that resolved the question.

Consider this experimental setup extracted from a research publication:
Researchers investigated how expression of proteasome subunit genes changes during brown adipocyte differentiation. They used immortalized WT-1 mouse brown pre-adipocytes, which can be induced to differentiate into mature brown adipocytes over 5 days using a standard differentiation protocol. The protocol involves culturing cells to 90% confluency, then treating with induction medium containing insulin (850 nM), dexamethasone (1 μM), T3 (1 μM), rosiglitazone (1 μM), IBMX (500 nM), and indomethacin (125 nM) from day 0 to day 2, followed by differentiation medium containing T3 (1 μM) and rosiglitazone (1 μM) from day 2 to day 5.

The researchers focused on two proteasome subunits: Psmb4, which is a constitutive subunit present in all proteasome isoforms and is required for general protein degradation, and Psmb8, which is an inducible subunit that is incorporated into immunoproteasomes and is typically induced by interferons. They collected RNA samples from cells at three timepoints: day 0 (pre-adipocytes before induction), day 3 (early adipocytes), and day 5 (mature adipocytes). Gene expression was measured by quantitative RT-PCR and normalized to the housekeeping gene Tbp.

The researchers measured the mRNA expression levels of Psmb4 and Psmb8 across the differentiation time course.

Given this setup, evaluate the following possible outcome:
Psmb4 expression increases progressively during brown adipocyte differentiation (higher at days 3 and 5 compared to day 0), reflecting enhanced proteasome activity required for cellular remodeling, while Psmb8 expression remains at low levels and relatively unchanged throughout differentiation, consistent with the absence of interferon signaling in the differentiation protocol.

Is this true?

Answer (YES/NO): NO